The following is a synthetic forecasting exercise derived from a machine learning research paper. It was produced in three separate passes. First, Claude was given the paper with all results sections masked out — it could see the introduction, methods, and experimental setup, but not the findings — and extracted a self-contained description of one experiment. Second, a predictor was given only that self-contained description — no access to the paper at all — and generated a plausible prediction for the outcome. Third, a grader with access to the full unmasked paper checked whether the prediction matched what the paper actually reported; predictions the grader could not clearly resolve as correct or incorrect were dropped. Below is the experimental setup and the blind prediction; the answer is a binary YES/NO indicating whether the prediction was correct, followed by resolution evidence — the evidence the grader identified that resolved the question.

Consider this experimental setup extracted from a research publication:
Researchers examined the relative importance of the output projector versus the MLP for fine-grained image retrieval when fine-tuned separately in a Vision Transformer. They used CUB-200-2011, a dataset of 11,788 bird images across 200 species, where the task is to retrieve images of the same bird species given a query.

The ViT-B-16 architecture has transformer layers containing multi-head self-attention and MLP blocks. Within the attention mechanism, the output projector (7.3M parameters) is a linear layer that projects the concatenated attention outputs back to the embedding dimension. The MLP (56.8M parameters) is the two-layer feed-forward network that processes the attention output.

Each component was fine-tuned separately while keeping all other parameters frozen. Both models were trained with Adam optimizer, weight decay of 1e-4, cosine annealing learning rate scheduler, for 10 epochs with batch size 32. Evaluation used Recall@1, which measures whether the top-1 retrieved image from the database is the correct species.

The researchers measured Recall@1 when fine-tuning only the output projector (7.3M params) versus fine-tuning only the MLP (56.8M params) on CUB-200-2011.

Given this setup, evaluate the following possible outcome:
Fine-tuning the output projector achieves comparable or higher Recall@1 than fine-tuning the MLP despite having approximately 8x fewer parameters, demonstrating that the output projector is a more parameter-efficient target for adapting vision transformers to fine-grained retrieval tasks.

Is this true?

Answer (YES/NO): YES